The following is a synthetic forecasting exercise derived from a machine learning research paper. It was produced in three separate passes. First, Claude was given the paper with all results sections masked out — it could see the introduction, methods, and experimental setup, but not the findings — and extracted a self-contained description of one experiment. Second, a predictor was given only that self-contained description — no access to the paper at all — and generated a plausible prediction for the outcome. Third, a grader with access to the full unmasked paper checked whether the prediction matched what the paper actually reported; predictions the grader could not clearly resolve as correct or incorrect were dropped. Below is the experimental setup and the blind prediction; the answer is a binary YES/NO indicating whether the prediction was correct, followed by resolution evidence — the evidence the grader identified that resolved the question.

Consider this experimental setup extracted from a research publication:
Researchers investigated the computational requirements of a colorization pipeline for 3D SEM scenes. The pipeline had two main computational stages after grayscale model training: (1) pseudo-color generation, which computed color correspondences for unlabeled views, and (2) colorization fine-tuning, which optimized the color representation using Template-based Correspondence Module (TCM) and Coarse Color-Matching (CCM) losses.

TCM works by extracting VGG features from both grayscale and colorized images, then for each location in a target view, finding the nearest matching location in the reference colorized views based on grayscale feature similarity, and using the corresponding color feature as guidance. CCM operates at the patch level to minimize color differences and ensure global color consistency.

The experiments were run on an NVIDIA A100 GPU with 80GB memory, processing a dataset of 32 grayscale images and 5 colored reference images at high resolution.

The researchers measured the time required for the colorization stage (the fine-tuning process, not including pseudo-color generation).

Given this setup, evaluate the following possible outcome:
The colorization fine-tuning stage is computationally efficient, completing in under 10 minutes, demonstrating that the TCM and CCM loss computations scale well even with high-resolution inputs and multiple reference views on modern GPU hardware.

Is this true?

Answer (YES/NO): NO